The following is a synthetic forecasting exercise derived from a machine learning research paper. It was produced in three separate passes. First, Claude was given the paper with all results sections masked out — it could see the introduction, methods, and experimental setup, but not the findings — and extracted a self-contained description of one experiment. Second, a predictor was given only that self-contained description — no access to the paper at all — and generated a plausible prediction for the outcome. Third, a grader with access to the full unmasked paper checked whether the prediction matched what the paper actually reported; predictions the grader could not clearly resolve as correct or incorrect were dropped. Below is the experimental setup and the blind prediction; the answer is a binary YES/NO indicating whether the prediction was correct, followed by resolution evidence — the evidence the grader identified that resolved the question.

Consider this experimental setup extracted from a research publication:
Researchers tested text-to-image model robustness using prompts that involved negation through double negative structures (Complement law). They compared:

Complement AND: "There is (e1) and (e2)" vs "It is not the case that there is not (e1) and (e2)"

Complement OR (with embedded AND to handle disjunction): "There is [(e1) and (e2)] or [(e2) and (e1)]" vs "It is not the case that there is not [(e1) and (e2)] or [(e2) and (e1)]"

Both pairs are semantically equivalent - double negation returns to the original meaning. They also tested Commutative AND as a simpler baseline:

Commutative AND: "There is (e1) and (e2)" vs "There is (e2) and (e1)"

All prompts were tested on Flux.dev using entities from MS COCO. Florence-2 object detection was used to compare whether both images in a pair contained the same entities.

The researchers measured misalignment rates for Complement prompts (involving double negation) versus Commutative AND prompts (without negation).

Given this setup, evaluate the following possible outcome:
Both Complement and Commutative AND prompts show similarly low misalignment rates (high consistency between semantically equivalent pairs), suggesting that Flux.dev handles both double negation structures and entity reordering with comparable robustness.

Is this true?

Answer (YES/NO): NO